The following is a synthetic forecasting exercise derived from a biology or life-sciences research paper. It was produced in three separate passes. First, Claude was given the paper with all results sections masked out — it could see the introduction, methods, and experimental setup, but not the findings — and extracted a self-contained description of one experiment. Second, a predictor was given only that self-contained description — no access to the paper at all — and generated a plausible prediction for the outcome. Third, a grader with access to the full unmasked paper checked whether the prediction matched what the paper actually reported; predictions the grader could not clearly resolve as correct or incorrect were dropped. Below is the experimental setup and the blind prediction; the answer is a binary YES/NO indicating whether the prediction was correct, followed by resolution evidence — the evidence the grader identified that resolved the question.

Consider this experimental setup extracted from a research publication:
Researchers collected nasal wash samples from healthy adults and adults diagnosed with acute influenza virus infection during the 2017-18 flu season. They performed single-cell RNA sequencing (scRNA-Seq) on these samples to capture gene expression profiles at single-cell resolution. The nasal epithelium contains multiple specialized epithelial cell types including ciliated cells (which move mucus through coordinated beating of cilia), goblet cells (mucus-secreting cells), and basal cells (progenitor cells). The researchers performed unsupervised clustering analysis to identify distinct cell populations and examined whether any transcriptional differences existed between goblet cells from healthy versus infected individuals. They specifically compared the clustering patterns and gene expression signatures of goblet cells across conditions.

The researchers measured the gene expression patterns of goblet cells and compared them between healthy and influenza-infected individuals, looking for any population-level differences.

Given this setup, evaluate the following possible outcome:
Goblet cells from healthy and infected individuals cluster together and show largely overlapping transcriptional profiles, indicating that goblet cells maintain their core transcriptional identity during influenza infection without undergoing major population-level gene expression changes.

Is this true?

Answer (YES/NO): NO